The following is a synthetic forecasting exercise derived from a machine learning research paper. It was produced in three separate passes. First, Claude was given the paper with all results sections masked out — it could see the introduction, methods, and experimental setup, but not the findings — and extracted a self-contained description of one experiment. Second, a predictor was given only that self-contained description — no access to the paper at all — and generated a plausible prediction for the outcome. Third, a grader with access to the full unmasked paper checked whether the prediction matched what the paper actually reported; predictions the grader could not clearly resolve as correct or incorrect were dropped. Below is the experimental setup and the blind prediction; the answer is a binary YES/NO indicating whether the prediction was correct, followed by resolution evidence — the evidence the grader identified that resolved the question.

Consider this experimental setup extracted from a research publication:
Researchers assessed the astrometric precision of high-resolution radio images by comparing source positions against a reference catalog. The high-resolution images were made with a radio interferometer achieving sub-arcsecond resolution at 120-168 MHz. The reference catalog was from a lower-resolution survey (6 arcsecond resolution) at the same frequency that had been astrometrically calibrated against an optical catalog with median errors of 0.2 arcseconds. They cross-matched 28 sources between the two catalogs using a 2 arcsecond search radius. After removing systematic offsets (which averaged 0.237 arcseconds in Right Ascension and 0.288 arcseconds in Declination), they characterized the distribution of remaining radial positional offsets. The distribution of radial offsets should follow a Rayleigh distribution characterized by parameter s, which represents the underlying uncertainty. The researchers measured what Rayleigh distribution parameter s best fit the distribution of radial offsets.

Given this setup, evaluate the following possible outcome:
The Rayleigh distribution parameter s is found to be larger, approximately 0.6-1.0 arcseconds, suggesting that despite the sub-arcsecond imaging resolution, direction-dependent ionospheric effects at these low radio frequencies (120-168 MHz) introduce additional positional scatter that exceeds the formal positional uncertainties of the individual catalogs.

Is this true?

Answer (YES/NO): NO